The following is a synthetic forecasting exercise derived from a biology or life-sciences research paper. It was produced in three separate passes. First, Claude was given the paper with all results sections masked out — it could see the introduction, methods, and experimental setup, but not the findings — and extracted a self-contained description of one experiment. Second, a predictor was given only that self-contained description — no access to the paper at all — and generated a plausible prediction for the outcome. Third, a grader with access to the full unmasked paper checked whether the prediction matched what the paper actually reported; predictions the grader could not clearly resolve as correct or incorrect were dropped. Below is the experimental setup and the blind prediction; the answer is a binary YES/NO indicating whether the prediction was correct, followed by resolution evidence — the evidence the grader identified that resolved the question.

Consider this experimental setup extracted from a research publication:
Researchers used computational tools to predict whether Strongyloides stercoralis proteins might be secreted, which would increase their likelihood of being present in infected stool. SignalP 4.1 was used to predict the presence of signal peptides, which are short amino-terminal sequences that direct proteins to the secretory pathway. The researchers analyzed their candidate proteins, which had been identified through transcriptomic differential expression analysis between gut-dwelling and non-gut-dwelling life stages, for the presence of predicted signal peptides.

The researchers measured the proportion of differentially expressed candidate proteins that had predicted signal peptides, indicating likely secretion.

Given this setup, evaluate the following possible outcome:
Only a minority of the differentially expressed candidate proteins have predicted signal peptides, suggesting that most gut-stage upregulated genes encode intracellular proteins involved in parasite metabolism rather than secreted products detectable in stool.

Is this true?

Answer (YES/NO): NO